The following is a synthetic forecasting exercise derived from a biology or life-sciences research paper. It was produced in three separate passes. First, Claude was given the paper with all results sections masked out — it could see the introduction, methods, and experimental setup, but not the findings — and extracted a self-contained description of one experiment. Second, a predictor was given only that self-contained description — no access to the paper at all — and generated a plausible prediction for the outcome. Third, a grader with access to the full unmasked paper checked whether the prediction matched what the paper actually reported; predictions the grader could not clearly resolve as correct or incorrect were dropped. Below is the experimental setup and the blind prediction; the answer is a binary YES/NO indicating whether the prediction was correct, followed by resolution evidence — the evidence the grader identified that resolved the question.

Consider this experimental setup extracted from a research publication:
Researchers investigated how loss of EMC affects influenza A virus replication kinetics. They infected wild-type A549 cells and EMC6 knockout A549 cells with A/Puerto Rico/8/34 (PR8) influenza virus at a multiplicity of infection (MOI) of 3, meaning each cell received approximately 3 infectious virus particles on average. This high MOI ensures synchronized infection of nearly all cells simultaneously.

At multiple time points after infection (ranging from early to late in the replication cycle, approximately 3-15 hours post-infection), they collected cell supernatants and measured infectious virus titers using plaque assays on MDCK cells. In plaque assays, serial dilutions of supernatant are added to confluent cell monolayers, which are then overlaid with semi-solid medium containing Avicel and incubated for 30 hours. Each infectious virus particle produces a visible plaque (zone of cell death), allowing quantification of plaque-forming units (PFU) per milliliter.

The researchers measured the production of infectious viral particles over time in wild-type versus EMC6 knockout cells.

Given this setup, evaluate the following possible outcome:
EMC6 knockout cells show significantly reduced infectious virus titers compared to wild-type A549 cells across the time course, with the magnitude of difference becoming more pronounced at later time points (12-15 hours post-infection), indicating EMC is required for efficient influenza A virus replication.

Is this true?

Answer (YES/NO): NO